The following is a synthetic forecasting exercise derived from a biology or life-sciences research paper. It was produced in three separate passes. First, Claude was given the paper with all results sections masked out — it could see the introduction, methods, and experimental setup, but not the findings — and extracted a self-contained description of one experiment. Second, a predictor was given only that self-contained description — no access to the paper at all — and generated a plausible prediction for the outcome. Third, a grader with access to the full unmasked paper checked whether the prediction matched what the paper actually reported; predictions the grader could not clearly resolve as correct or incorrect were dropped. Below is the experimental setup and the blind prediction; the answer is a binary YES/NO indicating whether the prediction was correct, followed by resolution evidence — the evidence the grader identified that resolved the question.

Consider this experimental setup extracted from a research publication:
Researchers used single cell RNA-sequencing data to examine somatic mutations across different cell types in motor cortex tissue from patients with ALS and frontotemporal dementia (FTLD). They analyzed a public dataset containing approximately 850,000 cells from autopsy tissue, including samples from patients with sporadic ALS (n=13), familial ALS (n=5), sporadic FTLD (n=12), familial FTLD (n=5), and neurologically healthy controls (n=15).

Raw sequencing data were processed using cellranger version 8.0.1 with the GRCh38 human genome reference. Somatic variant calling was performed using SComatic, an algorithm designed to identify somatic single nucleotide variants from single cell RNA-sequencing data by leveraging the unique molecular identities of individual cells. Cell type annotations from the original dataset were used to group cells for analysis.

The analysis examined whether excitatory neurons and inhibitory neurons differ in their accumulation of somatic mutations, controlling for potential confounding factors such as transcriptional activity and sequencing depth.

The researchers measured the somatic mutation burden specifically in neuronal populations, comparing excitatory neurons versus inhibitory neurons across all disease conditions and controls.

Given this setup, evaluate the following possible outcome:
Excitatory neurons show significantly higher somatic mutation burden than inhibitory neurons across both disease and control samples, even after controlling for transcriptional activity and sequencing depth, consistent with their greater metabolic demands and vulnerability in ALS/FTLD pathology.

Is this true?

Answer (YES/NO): YES